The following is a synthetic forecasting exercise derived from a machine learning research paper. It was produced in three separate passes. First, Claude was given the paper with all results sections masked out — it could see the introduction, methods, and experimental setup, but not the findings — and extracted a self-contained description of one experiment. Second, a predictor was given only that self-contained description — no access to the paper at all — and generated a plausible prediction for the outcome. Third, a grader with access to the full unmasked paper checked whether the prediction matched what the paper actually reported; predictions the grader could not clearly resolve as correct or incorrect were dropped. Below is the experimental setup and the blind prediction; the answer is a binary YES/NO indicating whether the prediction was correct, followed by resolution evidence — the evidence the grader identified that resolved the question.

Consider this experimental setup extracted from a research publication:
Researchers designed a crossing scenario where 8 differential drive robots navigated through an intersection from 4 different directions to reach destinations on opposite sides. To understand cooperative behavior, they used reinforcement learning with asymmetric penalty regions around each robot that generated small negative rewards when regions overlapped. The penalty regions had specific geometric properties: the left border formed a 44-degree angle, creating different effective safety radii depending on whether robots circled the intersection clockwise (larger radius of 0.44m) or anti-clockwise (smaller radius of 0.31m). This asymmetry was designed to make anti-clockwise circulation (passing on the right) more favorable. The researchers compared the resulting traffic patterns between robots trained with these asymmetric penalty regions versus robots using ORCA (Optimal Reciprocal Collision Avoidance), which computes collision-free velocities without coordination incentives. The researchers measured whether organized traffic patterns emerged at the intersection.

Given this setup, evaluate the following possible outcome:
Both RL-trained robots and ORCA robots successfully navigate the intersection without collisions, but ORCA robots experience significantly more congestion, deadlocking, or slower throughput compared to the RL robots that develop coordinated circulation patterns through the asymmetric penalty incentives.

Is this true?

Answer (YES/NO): NO